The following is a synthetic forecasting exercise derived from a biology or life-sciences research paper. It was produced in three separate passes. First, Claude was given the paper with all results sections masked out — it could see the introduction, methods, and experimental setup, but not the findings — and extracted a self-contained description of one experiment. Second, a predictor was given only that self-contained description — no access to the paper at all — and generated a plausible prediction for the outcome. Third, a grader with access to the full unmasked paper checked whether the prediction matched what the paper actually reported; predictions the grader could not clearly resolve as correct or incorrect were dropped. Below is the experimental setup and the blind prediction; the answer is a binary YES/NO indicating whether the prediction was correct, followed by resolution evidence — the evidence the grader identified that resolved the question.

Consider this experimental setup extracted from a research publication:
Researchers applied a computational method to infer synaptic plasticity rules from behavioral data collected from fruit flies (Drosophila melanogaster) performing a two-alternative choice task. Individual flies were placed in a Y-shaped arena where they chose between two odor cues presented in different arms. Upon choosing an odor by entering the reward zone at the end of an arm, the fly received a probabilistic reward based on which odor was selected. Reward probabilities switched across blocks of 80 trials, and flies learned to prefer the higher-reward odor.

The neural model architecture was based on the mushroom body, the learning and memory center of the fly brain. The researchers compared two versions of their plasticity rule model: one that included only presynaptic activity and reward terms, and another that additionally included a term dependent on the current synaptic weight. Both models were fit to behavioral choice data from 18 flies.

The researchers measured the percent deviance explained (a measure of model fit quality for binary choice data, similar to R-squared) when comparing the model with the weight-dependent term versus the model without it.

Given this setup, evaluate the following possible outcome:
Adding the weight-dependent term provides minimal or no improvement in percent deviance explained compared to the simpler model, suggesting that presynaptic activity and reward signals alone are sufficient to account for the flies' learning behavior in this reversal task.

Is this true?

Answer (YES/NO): NO